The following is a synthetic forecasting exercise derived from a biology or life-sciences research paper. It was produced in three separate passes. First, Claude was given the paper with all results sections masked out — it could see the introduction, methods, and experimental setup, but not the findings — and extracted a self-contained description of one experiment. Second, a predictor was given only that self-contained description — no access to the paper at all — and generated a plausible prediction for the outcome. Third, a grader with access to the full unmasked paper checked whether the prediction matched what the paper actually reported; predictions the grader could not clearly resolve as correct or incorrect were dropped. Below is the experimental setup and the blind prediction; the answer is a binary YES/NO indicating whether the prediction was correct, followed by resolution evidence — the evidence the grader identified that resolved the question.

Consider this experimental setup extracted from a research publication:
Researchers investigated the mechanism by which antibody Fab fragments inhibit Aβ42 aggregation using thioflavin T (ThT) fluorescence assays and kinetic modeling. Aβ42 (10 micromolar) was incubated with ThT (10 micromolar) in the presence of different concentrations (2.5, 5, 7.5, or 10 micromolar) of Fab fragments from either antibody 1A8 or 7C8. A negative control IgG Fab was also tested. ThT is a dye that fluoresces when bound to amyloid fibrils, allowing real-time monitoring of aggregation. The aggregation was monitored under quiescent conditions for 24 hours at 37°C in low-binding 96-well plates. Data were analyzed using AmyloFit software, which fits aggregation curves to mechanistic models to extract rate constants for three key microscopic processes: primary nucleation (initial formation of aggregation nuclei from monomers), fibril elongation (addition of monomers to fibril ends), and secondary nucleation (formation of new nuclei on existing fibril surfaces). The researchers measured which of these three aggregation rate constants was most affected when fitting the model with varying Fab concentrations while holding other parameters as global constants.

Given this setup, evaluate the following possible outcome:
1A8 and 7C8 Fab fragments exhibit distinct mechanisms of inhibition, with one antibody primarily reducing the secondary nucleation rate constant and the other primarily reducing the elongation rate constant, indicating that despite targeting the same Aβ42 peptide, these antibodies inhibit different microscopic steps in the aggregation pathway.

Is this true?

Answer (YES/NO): NO